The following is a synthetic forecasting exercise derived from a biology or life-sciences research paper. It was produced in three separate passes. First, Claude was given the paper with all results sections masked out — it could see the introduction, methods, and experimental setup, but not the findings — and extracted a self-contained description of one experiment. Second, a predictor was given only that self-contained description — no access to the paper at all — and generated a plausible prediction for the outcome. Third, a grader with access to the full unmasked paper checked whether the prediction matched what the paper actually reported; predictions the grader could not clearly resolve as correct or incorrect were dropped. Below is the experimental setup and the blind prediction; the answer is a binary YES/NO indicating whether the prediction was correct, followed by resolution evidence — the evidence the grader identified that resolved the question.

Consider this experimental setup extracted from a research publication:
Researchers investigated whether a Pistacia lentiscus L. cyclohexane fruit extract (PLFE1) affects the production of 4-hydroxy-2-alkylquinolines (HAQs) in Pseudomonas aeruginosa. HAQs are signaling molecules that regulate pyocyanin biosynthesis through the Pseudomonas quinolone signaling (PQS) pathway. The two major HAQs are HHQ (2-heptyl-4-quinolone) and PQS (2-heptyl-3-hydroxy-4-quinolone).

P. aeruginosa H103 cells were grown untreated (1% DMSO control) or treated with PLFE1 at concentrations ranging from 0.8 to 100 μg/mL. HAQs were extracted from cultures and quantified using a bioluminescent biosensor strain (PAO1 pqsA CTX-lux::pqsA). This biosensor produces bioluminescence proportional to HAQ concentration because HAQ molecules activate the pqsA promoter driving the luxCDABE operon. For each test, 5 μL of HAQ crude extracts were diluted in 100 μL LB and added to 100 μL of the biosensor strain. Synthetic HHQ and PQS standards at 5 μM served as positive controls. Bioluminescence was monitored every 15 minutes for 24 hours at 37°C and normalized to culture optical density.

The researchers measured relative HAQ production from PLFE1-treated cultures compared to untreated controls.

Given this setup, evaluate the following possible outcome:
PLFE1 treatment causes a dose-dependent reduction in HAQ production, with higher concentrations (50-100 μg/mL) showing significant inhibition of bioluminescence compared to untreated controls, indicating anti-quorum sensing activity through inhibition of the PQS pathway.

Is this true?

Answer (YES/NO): YES